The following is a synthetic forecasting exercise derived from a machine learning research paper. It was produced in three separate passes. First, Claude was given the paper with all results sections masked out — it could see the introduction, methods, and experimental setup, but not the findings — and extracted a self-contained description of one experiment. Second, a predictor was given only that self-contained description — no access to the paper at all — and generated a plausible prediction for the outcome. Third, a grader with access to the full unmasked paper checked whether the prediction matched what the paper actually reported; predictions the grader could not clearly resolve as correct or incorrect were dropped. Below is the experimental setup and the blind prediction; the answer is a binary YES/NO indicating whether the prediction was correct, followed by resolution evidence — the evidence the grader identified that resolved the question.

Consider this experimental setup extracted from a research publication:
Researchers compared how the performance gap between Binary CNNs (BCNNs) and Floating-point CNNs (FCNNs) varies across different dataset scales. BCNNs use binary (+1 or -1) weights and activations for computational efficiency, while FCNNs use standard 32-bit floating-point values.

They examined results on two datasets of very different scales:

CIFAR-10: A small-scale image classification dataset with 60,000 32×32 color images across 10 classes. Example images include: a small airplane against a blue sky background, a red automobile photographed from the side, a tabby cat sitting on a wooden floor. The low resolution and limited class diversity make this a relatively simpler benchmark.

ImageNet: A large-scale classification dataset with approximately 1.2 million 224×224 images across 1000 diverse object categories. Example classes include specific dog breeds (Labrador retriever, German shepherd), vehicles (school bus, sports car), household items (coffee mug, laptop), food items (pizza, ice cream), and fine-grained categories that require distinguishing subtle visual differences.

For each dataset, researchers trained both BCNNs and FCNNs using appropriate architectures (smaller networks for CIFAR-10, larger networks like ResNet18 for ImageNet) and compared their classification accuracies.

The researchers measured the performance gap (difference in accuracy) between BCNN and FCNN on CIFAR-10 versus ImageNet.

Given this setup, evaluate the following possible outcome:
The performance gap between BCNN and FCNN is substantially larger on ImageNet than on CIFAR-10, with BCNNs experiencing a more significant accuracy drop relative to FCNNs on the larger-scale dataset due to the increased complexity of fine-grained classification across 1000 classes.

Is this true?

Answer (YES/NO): YES